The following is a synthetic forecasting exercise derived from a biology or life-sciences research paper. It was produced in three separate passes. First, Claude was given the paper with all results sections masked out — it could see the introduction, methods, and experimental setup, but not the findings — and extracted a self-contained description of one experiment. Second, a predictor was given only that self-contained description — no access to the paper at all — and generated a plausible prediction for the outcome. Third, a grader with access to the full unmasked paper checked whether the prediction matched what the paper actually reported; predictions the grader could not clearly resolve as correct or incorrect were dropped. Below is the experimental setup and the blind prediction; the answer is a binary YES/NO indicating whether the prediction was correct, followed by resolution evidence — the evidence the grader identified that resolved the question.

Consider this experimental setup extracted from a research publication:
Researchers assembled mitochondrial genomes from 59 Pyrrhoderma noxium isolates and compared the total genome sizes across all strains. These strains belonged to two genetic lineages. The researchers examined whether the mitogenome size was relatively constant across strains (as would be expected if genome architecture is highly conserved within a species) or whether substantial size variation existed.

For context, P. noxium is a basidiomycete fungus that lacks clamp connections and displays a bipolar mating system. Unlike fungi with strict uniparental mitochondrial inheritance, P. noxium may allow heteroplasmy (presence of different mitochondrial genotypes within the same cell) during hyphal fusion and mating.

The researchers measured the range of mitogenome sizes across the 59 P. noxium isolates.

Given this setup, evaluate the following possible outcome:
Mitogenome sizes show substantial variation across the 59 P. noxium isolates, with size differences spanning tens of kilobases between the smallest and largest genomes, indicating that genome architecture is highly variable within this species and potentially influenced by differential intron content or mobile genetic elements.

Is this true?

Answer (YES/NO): NO